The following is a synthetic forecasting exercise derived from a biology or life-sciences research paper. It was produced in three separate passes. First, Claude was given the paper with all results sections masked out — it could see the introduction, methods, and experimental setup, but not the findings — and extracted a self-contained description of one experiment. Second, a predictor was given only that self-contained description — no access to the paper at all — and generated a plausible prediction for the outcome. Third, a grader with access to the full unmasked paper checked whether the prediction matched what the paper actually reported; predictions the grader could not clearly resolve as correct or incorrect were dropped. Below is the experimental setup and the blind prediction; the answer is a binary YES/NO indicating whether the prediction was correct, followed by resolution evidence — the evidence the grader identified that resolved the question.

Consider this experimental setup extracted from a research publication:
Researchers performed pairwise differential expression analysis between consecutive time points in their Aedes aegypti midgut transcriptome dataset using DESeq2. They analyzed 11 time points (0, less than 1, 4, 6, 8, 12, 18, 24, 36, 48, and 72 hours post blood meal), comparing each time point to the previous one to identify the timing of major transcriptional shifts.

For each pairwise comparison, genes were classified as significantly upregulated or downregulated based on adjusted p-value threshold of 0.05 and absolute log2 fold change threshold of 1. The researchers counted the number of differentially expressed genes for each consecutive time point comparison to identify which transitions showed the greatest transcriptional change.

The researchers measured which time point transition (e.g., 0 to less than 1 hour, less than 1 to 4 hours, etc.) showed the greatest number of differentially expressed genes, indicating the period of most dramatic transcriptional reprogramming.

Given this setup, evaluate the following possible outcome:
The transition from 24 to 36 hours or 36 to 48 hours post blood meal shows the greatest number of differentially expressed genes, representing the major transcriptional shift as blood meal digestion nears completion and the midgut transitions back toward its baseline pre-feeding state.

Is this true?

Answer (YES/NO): NO